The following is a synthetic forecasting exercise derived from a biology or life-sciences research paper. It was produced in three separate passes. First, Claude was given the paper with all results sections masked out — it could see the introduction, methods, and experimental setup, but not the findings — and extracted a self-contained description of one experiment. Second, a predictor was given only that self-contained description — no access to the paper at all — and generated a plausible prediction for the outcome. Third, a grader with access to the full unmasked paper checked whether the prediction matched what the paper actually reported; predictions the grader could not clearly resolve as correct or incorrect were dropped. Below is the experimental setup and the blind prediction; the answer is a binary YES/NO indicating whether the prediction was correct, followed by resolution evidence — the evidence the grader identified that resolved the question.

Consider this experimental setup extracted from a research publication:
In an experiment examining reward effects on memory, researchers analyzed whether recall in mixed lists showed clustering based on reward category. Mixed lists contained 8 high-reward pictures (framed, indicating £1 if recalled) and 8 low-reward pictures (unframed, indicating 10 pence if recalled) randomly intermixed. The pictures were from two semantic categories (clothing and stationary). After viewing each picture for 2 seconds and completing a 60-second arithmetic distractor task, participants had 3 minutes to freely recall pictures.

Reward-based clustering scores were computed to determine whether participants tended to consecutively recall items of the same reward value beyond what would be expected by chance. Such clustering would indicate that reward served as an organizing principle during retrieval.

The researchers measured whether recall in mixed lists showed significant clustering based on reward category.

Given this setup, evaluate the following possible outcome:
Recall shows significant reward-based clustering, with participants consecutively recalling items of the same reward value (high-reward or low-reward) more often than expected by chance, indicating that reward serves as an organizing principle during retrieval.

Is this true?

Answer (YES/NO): NO